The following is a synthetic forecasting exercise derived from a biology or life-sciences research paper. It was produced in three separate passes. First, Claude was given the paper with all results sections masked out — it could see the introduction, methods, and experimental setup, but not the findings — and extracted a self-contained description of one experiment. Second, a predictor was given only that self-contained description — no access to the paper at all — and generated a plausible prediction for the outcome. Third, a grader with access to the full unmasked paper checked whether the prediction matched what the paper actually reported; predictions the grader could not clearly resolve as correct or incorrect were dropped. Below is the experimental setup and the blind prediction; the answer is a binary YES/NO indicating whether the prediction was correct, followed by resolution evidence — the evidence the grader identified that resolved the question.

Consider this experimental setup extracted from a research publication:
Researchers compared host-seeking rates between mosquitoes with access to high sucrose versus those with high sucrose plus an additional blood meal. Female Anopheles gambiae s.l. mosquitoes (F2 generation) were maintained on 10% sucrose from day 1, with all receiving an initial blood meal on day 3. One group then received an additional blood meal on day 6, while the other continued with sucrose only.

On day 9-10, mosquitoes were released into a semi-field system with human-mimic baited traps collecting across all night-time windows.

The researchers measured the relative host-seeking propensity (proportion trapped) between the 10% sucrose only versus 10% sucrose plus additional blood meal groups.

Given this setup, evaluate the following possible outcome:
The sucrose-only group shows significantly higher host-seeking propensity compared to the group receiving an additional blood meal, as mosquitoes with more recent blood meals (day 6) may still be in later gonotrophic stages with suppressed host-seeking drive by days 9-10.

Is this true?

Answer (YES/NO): YES